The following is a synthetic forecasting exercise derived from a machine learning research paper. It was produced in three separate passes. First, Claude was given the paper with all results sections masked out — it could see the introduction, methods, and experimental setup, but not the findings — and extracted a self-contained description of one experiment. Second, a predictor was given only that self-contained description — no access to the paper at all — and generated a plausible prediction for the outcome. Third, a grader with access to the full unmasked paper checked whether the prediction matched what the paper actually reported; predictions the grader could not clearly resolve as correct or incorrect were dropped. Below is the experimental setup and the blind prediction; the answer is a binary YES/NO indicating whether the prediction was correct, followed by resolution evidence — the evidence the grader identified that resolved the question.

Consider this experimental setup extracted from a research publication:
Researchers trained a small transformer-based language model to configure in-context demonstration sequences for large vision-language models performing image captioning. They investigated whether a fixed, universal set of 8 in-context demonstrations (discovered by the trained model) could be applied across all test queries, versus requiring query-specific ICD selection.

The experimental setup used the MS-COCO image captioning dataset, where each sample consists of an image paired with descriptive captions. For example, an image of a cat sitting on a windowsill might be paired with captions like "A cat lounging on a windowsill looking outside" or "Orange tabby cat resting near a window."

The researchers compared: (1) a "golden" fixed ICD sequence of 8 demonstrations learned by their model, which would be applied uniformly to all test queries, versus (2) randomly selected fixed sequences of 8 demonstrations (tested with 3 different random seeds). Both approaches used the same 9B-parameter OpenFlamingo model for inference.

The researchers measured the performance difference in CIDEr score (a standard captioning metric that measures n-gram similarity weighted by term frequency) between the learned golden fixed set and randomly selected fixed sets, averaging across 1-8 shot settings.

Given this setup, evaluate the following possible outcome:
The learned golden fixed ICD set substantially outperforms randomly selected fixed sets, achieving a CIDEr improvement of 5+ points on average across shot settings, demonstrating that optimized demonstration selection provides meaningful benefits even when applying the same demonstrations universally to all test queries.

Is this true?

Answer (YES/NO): YES